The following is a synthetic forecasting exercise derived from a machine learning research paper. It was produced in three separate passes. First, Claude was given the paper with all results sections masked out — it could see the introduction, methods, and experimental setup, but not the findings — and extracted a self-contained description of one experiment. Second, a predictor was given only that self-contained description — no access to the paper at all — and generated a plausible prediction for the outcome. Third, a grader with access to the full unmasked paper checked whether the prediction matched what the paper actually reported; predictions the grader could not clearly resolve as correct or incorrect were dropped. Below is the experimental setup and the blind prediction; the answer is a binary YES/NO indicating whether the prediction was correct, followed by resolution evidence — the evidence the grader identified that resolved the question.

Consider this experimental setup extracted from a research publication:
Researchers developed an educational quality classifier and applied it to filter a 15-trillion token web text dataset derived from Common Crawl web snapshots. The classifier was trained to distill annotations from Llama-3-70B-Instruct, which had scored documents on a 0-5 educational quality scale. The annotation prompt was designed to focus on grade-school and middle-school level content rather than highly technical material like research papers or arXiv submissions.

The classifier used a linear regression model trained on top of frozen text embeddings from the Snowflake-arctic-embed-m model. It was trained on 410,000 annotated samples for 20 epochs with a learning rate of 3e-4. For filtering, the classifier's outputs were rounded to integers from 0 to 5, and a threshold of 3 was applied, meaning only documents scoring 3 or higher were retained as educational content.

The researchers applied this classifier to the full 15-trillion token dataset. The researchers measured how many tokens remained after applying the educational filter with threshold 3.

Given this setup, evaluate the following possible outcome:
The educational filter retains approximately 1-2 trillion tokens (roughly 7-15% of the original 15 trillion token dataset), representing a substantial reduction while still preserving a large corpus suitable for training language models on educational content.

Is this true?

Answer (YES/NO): YES